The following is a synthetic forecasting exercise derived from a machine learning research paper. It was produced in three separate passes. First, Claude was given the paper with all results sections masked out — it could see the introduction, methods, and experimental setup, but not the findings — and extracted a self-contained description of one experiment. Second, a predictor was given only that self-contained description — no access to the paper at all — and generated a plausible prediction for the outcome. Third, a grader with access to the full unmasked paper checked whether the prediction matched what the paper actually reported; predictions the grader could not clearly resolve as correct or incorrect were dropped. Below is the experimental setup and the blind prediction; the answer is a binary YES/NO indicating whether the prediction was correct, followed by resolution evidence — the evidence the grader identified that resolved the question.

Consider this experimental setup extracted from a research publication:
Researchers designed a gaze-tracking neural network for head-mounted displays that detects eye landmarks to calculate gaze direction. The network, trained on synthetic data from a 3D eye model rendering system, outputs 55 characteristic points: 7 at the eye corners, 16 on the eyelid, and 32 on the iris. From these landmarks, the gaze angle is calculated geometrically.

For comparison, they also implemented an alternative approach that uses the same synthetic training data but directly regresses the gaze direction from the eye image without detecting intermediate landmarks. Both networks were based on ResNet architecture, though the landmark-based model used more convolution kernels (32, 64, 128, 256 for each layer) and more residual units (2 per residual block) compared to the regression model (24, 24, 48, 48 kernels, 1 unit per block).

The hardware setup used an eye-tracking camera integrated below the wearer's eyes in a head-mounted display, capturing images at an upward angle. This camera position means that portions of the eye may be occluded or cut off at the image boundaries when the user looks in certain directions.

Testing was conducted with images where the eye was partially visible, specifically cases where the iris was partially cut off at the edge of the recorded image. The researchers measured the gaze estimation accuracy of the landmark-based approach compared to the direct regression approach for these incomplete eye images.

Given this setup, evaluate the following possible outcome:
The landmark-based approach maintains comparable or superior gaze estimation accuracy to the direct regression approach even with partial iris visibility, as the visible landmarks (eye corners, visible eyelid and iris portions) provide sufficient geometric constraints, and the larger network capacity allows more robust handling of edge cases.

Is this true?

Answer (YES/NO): YES